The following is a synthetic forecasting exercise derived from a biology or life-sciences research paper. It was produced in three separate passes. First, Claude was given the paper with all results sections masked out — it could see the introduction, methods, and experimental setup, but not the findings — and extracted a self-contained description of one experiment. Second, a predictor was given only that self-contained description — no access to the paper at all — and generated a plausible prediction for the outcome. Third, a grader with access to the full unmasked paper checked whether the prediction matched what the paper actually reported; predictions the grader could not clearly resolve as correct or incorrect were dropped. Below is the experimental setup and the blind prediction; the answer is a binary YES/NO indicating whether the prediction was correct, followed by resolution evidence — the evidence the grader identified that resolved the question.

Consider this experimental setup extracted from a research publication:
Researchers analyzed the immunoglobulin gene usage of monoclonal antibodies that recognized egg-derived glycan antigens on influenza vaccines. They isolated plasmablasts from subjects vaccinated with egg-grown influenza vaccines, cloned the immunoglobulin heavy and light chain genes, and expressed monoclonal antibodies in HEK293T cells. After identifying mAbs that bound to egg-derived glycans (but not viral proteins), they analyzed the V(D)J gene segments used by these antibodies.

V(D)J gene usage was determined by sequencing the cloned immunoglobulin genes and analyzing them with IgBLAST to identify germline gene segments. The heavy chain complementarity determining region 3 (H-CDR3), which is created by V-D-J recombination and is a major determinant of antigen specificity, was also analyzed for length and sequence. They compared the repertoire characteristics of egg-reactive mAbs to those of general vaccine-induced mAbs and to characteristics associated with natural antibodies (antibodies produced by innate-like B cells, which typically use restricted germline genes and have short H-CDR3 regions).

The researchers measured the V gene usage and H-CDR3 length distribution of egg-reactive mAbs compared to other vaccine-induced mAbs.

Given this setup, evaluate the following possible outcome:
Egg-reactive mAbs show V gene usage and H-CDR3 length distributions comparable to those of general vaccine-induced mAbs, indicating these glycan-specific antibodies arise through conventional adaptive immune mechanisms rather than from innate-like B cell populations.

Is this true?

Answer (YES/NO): NO